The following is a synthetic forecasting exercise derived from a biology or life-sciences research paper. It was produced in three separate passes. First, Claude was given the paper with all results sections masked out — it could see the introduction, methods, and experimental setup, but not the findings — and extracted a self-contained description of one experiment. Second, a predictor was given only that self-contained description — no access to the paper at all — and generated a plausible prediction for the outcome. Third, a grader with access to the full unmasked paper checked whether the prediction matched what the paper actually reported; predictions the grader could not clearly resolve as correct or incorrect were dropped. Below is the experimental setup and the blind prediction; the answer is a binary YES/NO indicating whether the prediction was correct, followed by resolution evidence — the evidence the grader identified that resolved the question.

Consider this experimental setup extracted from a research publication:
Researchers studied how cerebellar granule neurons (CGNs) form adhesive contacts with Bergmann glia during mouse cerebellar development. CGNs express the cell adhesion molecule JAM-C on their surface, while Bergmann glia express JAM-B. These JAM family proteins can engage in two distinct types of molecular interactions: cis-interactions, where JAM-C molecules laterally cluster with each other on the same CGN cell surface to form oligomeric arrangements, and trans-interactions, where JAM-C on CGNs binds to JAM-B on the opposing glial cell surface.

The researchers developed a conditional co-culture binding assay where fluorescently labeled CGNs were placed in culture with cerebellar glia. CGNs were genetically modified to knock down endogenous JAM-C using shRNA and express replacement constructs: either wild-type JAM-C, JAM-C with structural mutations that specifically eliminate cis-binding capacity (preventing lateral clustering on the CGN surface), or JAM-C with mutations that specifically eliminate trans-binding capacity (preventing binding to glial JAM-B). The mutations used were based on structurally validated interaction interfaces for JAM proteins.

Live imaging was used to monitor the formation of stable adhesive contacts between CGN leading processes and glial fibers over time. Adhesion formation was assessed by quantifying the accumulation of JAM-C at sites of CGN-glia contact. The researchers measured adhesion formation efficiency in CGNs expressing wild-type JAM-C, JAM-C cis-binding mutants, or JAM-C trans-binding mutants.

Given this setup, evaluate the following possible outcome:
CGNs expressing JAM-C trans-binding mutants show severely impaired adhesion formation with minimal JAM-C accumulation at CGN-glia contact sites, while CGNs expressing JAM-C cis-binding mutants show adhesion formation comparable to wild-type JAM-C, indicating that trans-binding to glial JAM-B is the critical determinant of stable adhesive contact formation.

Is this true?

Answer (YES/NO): NO